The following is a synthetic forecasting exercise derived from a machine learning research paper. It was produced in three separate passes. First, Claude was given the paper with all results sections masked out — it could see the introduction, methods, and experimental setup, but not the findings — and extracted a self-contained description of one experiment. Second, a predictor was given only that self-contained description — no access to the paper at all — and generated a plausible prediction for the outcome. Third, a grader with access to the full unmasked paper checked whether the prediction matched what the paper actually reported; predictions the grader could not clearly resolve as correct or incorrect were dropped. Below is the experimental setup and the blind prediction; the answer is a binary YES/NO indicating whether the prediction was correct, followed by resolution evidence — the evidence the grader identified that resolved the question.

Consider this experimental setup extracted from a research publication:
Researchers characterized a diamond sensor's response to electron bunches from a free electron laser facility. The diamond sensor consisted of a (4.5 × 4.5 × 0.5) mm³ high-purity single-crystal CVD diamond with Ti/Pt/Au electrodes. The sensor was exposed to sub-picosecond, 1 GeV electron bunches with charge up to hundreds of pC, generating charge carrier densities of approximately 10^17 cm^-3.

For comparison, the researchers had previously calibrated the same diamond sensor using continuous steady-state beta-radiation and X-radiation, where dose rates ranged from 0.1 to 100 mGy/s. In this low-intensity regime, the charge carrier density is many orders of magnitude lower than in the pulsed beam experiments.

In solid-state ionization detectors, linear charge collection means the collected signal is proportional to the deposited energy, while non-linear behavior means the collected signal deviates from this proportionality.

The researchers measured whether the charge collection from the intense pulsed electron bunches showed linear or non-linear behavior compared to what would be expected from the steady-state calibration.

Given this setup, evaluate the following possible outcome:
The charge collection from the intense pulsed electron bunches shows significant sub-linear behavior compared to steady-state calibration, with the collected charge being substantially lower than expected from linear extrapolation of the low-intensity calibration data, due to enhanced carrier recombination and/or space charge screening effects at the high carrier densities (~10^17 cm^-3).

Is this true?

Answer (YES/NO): YES